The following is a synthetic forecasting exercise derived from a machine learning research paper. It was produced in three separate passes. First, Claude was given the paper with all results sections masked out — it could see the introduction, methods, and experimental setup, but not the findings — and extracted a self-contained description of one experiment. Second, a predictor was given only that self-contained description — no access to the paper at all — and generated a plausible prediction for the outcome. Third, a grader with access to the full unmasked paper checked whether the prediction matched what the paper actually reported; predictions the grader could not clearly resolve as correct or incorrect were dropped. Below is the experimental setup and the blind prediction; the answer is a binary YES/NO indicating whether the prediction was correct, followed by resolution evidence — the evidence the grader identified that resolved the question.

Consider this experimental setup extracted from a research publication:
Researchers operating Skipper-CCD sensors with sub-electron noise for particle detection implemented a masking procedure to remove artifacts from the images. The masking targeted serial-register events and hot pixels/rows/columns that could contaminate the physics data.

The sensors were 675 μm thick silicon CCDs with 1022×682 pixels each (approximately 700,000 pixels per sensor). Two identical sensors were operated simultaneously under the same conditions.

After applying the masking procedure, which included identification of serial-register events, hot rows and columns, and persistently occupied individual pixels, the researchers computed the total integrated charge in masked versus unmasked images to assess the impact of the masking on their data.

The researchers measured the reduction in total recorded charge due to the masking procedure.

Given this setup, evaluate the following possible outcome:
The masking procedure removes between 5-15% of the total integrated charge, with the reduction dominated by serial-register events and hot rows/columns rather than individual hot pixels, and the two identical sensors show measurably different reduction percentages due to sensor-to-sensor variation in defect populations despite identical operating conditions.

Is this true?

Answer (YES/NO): NO